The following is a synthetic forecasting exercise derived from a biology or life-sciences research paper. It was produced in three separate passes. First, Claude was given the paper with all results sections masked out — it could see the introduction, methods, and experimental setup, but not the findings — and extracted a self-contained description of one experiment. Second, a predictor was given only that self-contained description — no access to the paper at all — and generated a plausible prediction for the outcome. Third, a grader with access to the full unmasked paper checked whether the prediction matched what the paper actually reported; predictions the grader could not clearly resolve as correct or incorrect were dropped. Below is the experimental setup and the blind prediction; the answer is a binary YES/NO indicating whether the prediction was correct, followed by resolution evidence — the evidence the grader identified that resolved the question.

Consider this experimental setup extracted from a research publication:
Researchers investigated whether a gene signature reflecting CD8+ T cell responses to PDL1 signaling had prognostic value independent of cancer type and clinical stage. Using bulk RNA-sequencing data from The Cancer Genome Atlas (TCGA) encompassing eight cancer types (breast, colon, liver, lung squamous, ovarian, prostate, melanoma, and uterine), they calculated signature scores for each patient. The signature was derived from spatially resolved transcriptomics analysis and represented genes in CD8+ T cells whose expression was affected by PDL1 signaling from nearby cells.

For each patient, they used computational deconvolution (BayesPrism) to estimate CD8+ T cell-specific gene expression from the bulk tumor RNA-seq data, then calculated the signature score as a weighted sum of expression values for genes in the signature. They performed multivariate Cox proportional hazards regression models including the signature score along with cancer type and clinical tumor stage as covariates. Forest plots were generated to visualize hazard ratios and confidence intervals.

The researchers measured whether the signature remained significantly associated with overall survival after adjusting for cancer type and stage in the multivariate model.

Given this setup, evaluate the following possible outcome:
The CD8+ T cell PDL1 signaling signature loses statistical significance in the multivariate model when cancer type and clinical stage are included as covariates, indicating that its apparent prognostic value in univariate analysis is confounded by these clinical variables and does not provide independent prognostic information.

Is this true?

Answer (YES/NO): NO